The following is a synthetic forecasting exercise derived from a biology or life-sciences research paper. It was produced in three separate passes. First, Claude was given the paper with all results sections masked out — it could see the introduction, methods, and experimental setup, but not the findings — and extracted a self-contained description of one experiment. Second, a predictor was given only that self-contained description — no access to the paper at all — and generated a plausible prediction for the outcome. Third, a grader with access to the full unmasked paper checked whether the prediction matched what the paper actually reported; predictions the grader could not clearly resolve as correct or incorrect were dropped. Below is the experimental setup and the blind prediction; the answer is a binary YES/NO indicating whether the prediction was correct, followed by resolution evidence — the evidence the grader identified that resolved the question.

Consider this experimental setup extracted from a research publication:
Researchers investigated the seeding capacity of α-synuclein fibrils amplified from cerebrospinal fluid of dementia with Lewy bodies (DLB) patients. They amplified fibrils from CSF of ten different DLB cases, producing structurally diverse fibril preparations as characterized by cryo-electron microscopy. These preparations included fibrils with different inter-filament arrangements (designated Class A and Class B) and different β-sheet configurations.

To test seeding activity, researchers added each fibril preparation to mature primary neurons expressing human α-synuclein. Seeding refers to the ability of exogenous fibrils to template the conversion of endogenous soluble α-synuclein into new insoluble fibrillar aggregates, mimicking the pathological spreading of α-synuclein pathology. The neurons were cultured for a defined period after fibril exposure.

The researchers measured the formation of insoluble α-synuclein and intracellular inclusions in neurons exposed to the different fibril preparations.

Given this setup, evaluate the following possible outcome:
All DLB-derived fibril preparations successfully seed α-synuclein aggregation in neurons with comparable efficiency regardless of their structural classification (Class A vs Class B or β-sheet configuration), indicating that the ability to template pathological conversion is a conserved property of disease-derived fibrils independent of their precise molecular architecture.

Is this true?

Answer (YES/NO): NO